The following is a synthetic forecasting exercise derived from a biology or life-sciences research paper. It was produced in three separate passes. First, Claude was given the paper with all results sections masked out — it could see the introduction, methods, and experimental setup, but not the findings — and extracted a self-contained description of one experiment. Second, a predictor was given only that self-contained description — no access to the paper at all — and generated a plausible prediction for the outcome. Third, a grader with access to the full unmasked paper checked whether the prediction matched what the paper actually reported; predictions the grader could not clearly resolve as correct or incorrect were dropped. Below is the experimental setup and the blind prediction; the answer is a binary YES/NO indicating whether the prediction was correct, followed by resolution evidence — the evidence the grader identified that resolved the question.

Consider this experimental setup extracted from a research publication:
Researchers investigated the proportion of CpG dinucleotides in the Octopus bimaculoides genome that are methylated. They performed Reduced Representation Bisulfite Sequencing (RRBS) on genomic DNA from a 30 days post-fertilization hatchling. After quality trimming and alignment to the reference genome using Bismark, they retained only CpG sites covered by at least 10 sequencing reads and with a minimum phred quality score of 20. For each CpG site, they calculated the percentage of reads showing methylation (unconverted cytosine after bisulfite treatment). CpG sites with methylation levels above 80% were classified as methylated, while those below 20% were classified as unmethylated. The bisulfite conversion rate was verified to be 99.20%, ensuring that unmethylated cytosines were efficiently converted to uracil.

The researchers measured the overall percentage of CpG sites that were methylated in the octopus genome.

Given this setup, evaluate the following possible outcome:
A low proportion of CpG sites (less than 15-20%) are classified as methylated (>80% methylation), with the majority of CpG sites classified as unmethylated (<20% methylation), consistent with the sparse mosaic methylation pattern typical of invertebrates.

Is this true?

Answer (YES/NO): YES